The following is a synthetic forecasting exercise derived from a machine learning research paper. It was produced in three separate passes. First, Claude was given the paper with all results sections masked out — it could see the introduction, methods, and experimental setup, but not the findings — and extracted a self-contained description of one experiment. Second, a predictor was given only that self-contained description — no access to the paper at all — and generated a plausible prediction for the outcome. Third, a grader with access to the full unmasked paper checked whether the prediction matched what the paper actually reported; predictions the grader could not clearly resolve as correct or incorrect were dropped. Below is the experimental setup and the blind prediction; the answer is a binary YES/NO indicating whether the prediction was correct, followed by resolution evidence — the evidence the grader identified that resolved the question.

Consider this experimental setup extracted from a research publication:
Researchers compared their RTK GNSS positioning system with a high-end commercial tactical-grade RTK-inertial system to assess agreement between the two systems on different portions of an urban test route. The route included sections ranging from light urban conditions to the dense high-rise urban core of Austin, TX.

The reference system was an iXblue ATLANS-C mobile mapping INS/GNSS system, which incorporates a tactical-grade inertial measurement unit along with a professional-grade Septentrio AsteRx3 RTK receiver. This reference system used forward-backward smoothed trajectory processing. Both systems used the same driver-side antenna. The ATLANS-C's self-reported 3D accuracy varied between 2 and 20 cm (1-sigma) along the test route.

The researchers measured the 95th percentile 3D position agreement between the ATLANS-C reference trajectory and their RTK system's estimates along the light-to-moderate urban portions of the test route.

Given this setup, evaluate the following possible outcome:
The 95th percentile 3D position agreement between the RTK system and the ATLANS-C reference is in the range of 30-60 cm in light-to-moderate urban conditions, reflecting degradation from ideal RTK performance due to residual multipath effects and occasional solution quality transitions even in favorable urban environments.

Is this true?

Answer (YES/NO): NO